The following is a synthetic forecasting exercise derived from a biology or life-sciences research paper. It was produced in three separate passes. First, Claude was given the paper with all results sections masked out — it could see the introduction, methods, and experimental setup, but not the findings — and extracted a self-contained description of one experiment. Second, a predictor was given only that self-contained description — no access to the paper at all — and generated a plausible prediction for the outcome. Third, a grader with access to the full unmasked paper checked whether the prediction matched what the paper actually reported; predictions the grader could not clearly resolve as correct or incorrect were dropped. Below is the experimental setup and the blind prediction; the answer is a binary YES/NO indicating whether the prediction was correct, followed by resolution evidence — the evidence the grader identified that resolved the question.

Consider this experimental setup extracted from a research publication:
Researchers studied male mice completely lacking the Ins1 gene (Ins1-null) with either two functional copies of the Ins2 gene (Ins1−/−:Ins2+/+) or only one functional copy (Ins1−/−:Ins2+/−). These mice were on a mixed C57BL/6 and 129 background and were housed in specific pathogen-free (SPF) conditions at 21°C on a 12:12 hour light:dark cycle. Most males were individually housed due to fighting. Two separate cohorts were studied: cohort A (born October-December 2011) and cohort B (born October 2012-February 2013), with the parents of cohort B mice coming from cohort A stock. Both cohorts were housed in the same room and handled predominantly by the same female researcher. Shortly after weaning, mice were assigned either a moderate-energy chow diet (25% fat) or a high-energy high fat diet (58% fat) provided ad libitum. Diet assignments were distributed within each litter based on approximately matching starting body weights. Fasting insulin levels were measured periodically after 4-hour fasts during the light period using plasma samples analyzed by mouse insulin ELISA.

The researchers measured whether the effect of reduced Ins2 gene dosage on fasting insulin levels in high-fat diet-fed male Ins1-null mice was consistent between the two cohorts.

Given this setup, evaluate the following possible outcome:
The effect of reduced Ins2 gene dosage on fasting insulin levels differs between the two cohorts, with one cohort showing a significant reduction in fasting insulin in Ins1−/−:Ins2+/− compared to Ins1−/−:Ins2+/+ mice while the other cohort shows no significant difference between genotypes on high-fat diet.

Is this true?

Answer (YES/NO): NO